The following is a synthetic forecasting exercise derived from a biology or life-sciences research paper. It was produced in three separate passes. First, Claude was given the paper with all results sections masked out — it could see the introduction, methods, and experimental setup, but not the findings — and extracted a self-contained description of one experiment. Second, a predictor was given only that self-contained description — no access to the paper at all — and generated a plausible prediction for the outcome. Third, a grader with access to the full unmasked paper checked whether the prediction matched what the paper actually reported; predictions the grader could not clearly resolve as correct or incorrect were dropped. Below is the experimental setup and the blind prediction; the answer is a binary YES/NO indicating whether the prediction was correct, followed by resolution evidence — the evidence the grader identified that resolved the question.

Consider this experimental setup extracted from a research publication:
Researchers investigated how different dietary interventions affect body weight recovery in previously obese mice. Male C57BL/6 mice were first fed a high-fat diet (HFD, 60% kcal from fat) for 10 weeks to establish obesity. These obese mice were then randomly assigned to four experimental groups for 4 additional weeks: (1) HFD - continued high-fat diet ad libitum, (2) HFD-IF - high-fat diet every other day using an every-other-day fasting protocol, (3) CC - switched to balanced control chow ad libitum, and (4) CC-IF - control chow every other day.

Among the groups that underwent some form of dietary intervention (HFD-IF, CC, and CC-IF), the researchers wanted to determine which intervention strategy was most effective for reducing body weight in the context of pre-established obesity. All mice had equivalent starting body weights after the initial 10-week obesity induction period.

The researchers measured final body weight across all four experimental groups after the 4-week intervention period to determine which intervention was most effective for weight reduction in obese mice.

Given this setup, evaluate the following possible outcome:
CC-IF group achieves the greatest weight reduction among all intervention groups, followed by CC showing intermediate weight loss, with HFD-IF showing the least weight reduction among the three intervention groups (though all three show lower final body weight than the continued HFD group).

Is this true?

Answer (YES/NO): YES